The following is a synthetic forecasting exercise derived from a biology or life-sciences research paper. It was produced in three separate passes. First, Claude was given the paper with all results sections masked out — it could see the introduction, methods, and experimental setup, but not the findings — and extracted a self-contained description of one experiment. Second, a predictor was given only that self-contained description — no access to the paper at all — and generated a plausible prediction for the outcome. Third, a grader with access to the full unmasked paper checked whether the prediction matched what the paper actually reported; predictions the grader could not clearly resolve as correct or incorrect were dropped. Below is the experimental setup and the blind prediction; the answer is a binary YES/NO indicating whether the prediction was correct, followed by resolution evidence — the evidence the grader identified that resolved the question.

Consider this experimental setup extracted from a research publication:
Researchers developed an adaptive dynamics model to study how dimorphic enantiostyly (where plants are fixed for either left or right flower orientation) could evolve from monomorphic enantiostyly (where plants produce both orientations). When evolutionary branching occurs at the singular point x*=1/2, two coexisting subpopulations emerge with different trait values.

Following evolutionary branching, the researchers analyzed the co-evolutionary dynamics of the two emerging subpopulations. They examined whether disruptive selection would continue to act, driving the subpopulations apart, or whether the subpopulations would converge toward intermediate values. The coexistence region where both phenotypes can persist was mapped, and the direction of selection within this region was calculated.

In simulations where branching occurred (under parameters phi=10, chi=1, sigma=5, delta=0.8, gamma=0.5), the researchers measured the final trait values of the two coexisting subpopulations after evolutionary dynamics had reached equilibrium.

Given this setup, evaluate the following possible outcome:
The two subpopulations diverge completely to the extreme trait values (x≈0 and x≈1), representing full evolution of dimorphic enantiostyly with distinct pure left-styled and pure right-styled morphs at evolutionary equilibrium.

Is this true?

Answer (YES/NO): YES